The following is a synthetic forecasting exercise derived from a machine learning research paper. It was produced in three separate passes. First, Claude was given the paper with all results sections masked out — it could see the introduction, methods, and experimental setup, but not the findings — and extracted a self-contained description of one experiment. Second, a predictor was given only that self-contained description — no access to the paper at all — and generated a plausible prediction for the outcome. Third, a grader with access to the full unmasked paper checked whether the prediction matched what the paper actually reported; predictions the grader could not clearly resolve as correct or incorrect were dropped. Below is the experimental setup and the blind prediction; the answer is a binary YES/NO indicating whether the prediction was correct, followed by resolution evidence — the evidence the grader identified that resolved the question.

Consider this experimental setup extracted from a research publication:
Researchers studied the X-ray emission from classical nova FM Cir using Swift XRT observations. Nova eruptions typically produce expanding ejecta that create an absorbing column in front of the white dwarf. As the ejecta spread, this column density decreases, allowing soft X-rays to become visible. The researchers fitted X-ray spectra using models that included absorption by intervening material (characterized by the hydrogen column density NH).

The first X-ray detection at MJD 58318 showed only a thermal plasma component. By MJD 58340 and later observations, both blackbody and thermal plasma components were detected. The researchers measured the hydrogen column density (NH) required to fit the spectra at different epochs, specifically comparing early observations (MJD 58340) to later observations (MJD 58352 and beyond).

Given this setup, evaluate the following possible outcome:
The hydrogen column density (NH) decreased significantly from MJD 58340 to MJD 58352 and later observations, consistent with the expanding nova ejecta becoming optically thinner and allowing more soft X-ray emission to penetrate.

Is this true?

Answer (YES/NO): NO